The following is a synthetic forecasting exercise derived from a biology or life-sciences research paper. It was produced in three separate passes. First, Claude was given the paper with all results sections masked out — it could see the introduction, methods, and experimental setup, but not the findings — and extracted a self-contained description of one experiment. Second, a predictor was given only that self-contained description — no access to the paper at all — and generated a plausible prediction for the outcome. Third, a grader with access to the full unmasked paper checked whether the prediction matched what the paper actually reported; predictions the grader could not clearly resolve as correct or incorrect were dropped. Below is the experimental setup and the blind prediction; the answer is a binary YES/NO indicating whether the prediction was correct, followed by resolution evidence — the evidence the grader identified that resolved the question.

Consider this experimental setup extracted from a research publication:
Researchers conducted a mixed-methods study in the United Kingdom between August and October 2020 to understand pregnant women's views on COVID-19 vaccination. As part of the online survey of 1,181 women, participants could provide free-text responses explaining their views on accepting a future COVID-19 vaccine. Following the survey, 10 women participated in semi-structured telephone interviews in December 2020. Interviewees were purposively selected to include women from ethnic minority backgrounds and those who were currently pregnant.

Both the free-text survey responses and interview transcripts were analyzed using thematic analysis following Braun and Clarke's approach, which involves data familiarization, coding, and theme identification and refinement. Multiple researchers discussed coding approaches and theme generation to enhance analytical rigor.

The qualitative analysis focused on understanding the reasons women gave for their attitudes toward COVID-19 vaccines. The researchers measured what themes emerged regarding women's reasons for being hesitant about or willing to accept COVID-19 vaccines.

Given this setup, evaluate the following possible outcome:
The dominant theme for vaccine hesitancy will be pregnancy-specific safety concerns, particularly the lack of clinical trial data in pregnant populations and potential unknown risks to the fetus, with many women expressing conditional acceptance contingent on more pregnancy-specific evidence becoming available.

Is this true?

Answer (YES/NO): NO